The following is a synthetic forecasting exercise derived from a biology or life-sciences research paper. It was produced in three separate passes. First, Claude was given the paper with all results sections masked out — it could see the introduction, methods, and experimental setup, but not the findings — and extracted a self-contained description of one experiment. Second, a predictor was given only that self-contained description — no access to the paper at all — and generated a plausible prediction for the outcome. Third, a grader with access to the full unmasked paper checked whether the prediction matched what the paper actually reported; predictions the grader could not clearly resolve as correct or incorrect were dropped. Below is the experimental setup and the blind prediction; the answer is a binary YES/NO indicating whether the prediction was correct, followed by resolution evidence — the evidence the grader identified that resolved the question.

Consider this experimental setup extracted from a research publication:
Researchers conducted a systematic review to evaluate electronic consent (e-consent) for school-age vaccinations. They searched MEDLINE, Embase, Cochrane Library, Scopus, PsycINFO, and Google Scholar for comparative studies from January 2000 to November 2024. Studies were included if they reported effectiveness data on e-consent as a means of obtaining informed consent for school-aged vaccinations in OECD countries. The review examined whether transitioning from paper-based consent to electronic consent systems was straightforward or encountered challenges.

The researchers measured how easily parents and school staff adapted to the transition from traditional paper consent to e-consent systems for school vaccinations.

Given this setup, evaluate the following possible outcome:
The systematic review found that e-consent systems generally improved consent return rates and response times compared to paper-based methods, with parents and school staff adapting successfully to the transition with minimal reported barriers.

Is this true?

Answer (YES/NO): NO